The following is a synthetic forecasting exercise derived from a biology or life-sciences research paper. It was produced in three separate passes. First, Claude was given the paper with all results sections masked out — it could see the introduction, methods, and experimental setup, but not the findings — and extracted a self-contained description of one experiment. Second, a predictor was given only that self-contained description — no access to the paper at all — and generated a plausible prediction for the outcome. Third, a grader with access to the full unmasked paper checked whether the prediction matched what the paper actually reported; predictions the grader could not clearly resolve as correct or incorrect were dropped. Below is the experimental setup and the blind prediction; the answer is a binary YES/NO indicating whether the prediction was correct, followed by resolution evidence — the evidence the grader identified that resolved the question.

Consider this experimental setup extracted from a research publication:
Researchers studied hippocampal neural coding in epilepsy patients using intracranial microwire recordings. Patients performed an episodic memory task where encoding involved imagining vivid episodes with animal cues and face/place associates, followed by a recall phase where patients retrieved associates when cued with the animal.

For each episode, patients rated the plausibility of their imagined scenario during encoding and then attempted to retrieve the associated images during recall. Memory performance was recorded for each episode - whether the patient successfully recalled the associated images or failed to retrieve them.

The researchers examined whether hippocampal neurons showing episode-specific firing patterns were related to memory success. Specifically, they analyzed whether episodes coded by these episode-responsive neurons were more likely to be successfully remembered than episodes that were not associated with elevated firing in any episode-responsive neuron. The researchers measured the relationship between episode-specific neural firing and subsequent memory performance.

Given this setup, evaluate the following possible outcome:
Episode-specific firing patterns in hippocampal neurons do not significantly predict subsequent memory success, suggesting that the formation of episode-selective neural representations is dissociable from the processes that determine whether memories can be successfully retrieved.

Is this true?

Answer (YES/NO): NO